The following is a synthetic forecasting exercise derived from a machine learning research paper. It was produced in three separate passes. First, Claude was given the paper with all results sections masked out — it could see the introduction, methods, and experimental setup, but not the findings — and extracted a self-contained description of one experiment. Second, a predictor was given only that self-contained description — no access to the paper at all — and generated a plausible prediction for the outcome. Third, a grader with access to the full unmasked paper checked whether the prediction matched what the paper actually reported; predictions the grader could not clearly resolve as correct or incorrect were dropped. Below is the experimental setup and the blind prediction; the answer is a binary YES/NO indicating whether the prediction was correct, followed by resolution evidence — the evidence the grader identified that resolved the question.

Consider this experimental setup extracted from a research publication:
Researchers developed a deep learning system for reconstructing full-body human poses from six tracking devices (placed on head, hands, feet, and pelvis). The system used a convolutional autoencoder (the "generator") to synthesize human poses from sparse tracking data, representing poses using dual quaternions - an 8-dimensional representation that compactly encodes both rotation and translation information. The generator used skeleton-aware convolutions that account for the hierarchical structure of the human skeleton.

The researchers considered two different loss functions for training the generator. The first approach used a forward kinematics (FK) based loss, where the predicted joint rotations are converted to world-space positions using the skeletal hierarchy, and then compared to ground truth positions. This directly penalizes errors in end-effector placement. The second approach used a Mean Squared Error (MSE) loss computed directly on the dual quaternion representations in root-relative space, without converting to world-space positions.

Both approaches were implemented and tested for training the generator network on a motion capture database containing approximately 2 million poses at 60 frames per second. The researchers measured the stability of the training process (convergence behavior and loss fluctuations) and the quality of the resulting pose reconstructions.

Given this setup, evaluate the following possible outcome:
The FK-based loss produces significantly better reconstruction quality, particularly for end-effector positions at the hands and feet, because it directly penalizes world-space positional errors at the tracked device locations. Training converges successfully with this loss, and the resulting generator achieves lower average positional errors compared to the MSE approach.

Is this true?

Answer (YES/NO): NO